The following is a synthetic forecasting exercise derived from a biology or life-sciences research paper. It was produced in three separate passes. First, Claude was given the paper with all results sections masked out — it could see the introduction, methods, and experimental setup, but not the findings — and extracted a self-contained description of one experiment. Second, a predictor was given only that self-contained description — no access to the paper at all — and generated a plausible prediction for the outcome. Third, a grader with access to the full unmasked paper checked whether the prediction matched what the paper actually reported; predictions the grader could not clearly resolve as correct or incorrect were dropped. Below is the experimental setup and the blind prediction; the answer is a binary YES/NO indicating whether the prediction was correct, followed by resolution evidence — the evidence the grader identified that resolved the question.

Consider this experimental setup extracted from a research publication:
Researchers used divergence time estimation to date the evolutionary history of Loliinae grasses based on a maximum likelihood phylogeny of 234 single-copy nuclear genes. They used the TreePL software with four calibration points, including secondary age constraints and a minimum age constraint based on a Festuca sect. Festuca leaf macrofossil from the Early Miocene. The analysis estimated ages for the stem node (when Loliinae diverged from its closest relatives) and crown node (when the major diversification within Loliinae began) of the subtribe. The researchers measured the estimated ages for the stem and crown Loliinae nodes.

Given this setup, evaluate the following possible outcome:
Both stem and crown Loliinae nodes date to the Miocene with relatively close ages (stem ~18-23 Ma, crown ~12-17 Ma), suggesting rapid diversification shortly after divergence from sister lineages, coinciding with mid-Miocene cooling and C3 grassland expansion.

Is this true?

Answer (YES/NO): NO